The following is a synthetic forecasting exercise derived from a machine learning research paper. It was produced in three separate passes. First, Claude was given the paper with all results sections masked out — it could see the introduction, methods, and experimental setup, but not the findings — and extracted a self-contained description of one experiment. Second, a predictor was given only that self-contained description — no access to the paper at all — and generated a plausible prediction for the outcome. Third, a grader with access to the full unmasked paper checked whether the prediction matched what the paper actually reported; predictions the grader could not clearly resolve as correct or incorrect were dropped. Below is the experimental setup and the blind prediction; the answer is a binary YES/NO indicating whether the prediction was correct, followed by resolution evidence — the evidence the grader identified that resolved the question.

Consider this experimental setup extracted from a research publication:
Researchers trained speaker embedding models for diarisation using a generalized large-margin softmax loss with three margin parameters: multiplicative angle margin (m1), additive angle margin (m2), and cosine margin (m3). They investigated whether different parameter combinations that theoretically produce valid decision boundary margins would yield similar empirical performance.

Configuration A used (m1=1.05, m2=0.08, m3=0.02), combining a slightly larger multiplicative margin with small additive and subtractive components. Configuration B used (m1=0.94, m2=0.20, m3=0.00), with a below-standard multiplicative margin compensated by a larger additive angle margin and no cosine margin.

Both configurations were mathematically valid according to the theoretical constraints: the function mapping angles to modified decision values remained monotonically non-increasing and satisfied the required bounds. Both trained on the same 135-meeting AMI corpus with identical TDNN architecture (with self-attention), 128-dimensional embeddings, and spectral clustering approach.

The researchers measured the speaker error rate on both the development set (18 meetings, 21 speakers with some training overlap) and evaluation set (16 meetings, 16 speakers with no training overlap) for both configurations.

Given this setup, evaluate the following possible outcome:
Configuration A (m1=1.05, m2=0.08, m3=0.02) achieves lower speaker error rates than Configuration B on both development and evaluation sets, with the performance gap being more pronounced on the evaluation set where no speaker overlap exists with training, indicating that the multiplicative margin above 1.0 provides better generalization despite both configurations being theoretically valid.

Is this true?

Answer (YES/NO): YES